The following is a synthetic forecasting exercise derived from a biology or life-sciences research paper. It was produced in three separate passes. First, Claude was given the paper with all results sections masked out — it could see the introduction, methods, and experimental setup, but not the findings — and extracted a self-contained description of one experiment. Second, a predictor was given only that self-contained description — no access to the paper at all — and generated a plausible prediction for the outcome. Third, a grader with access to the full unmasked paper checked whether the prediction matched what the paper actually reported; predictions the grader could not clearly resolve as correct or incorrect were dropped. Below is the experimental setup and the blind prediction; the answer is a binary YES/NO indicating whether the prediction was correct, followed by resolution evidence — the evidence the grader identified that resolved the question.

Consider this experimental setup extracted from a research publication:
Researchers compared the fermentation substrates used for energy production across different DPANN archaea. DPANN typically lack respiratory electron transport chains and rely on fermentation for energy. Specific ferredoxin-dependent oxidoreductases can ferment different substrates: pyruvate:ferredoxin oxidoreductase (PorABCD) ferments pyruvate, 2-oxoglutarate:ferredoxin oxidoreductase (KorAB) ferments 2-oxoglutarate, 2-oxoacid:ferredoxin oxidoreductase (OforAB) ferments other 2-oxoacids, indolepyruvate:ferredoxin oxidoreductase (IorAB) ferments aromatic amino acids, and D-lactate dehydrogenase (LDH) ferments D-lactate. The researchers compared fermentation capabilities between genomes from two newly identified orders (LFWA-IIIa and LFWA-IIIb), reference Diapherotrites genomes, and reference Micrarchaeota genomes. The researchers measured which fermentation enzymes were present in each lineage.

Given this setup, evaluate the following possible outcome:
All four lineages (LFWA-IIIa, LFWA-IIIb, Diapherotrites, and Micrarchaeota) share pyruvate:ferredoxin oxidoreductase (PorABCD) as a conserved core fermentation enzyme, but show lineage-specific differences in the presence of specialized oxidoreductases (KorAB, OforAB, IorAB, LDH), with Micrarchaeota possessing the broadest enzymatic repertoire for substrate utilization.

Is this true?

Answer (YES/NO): NO